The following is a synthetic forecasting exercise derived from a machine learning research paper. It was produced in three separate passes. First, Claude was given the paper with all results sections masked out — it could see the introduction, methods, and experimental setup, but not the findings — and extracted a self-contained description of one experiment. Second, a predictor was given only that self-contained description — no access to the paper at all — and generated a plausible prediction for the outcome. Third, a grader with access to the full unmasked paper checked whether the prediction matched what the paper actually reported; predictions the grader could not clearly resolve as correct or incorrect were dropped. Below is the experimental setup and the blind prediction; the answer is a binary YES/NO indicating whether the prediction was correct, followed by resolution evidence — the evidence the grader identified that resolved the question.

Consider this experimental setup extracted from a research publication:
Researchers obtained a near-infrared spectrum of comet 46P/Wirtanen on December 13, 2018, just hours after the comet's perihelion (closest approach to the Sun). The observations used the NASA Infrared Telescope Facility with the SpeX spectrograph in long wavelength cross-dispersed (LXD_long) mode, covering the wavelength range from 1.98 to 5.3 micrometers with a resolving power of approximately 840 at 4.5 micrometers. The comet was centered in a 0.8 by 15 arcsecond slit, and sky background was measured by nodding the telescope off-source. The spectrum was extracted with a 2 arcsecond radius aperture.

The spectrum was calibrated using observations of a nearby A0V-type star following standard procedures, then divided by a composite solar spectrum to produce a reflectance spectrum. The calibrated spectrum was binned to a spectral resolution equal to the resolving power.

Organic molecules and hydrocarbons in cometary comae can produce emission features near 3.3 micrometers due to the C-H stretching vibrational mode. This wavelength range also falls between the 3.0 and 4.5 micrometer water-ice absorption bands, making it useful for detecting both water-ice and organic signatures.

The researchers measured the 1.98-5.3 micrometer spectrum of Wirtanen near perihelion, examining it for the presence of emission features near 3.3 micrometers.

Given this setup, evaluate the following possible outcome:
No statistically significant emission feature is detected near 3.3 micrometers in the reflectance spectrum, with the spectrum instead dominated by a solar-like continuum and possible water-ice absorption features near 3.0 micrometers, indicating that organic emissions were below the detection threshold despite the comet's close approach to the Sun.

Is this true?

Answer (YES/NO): NO